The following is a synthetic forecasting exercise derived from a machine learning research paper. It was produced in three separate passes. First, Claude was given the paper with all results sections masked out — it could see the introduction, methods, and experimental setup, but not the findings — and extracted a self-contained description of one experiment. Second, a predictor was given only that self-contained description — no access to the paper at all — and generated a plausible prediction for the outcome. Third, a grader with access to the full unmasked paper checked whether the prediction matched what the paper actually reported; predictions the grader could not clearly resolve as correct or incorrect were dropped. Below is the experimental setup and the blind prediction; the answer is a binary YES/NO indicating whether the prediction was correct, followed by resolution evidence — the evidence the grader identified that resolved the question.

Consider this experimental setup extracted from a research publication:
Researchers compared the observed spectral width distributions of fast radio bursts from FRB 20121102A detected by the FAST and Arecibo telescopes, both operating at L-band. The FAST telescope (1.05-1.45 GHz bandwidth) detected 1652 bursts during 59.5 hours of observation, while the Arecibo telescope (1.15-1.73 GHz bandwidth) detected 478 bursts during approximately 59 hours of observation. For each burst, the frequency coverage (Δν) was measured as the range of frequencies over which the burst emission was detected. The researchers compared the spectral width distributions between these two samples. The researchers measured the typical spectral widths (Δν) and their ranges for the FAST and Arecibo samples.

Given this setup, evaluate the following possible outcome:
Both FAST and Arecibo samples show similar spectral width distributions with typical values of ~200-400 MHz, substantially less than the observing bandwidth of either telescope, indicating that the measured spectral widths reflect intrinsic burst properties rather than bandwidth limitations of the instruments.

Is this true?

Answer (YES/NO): NO